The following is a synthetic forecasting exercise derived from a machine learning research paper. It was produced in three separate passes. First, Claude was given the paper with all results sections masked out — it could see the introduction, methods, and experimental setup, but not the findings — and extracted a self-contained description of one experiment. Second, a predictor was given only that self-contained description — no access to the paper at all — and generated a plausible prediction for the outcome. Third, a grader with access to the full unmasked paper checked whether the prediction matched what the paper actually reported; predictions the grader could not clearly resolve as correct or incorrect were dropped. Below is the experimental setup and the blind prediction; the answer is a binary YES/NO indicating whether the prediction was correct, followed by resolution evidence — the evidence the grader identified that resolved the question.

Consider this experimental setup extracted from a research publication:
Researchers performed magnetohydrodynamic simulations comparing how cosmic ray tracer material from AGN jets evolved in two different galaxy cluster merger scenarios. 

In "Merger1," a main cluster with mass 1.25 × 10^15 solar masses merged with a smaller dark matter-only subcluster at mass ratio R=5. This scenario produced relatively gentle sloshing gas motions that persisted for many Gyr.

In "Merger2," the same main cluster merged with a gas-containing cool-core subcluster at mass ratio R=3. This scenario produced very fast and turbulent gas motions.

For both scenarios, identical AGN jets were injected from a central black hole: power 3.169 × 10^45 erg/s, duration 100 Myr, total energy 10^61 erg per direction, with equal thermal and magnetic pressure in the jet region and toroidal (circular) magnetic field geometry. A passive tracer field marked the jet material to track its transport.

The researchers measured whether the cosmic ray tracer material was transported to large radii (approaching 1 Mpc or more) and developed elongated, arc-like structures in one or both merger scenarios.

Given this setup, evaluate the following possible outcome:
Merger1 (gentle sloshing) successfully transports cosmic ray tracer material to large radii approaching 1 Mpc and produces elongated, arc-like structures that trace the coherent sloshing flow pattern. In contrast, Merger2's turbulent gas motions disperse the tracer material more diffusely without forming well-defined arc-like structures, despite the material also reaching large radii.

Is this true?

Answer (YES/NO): NO